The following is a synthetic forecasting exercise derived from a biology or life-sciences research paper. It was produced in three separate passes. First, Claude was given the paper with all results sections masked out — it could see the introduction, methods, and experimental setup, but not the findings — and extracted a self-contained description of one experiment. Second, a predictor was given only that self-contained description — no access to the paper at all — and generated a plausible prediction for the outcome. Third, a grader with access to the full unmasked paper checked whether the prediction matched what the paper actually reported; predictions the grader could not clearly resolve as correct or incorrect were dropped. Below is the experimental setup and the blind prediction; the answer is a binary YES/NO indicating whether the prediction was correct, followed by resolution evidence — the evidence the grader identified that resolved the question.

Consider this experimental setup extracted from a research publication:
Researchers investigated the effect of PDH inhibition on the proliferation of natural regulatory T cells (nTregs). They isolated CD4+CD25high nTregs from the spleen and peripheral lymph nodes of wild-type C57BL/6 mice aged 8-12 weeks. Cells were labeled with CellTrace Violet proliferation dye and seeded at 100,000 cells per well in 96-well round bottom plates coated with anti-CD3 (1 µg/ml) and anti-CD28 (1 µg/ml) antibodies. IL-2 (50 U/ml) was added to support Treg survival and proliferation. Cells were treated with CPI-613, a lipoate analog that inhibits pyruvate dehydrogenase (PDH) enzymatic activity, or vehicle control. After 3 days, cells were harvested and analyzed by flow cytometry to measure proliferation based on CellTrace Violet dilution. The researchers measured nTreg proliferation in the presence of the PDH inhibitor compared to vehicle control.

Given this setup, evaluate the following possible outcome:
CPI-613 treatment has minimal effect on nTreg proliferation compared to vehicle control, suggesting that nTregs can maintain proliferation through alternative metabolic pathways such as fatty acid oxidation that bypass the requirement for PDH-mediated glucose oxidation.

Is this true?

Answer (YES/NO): NO